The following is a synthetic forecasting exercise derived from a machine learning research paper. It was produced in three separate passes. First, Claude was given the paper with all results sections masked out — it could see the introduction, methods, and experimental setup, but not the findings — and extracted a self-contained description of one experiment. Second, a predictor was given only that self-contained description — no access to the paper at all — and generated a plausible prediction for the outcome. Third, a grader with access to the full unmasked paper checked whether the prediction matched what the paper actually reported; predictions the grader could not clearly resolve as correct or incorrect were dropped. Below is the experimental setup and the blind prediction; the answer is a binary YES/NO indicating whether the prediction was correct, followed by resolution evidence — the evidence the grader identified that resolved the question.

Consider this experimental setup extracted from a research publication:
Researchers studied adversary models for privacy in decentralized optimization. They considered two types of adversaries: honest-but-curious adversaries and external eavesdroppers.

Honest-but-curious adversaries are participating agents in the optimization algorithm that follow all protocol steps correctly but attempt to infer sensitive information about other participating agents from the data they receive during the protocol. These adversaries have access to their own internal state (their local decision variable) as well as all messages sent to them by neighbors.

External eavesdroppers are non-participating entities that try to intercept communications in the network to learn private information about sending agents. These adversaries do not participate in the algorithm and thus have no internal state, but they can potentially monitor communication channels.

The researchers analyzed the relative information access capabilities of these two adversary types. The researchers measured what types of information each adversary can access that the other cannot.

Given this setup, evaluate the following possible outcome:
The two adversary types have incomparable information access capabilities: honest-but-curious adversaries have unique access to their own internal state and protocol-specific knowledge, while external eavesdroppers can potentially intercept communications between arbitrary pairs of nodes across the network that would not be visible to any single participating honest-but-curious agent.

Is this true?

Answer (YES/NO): YES